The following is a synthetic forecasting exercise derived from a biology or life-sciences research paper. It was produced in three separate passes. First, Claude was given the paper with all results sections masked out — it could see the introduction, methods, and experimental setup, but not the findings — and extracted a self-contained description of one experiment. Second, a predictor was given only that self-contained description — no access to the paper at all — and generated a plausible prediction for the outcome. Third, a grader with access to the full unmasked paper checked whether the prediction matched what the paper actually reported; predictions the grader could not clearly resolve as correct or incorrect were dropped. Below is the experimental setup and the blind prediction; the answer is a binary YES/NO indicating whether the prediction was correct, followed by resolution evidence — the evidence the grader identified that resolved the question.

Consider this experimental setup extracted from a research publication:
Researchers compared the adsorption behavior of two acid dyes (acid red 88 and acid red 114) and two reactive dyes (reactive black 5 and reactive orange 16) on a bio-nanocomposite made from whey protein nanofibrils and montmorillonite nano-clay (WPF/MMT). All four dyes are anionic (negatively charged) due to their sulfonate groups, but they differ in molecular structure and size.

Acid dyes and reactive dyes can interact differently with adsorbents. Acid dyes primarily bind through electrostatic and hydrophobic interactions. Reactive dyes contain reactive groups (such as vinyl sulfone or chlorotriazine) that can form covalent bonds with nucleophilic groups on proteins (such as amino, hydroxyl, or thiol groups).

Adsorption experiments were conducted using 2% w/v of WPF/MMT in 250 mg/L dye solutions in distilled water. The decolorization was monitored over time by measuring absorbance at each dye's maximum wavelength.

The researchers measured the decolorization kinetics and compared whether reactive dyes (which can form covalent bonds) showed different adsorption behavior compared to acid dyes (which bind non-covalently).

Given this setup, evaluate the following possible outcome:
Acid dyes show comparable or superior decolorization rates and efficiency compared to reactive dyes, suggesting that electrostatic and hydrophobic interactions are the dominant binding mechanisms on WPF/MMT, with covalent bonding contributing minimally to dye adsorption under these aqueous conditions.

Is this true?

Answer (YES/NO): NO